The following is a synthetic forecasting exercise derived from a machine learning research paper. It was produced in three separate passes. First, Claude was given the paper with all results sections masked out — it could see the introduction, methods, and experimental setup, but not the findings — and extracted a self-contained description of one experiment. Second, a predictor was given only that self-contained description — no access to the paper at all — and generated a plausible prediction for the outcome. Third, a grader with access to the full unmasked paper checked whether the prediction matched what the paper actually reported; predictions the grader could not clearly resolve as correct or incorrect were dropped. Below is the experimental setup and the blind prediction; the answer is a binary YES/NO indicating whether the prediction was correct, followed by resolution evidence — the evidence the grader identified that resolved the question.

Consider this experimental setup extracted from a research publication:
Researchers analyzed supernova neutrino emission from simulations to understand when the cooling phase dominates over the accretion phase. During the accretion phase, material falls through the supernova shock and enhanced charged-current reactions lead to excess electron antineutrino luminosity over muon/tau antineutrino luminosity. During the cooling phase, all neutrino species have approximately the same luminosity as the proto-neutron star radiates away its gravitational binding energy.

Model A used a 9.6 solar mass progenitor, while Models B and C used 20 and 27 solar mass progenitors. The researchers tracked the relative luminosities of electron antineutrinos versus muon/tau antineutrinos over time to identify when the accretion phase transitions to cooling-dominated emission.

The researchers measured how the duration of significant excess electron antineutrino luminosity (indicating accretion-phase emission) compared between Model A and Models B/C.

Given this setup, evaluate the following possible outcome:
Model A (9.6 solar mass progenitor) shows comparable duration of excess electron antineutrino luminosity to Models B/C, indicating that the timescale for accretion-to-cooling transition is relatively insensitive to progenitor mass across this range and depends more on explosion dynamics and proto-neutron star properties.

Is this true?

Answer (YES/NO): NO